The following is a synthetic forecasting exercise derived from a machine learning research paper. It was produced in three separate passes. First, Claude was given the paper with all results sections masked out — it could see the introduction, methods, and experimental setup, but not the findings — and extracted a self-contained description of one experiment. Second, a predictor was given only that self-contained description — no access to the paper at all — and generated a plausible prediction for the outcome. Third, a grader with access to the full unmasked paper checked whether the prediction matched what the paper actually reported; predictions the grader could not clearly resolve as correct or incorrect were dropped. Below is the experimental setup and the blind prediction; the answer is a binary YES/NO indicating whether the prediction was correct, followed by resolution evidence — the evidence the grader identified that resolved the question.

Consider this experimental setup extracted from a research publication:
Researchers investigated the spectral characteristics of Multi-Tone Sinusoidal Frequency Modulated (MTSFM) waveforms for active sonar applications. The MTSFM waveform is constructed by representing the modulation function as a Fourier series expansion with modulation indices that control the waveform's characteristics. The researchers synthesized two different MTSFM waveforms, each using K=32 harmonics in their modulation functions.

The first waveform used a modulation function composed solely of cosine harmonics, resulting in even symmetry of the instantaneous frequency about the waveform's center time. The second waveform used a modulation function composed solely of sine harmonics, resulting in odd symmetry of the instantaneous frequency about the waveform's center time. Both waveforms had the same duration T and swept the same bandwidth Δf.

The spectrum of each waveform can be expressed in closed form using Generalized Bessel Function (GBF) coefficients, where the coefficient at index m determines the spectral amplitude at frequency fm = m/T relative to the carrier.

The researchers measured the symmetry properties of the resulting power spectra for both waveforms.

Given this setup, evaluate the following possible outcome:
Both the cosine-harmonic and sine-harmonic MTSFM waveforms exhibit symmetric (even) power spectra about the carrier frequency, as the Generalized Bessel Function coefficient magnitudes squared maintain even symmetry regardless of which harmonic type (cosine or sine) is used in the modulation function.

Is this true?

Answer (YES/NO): NO